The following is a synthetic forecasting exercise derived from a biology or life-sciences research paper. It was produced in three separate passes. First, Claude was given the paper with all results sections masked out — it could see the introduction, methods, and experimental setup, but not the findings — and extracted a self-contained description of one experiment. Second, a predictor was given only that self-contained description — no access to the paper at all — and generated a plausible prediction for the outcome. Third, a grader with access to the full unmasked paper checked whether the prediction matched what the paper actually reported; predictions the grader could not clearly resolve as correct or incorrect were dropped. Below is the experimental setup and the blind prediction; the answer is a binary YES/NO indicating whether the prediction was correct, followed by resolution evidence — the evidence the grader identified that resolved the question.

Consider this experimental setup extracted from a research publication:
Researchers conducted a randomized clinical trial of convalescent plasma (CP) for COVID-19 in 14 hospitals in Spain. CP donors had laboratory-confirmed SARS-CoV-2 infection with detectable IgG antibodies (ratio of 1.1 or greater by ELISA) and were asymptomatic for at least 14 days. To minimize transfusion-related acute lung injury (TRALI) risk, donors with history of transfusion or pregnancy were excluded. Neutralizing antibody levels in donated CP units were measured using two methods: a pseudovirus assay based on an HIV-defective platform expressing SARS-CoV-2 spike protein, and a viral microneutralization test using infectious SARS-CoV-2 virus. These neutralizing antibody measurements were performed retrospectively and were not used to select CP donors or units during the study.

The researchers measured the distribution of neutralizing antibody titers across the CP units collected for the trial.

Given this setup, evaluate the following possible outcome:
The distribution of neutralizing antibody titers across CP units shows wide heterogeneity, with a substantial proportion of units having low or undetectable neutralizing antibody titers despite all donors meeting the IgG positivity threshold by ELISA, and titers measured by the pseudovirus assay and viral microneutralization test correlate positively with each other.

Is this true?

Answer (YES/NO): NO